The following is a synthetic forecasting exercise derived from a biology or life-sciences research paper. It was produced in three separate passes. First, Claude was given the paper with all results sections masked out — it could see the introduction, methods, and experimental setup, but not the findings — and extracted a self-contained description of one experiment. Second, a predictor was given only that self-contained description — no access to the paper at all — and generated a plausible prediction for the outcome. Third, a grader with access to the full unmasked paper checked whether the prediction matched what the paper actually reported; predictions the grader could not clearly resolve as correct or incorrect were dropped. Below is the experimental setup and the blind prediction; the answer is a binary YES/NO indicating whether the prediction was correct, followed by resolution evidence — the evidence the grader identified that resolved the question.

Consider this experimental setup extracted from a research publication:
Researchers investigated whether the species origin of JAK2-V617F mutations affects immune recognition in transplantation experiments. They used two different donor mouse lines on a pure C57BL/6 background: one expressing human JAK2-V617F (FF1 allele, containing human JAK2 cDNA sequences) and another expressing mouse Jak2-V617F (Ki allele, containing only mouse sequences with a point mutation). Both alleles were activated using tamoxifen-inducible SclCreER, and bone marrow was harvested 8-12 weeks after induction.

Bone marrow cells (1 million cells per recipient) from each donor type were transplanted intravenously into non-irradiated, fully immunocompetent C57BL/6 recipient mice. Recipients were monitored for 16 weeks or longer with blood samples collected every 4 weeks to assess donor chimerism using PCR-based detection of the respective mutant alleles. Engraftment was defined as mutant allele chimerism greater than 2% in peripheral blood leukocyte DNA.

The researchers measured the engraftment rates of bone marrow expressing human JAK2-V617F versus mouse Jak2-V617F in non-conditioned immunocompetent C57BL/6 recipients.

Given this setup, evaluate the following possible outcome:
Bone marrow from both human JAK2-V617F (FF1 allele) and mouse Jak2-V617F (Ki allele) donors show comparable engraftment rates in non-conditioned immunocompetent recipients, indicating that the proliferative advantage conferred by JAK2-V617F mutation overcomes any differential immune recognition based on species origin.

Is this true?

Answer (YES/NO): NO